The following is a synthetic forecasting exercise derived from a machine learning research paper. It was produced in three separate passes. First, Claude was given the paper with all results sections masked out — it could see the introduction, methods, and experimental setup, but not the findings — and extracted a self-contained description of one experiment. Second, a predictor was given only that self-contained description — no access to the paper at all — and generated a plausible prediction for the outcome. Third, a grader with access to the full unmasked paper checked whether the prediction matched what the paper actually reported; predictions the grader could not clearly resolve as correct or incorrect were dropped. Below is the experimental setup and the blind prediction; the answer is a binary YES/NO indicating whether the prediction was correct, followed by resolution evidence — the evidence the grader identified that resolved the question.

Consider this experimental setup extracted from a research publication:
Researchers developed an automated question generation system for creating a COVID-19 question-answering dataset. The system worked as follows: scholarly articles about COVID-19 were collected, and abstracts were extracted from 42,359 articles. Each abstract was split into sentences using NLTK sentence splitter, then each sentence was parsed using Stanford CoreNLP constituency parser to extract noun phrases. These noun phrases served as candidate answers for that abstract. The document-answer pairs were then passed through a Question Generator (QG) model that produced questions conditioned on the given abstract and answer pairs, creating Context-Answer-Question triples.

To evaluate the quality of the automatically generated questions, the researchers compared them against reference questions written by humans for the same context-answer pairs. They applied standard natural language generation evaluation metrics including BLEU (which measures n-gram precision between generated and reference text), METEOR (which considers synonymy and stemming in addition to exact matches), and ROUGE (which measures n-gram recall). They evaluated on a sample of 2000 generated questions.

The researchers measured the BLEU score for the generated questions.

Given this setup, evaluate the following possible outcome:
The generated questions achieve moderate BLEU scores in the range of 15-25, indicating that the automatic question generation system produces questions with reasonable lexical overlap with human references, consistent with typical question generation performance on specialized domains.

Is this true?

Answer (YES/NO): YES